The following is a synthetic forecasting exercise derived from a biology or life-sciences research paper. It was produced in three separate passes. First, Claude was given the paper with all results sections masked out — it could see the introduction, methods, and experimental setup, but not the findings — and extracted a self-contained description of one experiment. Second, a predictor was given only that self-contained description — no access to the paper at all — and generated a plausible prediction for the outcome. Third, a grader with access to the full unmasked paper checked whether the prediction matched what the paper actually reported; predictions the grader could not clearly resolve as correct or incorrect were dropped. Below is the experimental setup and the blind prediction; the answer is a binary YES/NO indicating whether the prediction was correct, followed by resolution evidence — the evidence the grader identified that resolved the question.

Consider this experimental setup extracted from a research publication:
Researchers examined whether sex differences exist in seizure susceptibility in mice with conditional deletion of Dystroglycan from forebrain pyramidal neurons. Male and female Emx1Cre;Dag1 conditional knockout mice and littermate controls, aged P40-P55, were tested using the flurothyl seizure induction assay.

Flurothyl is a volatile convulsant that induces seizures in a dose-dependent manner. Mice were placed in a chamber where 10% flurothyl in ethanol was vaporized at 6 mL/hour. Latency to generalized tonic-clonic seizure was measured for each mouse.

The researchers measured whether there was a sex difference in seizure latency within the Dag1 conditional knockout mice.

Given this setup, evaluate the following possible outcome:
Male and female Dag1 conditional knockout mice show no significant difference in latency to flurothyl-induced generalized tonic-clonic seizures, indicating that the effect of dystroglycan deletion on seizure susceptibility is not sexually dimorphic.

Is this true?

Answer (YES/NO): YES